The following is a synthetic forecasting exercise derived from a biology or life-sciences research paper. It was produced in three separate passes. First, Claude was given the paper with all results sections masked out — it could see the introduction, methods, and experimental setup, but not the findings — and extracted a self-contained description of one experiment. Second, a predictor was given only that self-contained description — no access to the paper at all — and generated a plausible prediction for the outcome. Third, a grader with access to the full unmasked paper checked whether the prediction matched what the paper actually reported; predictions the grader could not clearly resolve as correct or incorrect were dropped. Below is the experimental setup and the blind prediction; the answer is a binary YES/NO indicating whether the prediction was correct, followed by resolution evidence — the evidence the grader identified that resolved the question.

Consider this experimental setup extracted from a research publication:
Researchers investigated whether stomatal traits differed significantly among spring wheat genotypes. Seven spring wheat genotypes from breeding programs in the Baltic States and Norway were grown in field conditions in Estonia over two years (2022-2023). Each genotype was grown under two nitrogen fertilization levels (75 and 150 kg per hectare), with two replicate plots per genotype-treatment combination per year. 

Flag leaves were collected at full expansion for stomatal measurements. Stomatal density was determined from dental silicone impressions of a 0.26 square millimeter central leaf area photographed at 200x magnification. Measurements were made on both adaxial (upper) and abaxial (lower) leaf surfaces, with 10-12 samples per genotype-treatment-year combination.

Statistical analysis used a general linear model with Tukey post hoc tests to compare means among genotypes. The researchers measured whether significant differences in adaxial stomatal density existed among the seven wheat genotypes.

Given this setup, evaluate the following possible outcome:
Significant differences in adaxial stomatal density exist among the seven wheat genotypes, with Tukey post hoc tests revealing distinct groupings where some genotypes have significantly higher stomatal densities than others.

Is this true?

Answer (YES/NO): YES